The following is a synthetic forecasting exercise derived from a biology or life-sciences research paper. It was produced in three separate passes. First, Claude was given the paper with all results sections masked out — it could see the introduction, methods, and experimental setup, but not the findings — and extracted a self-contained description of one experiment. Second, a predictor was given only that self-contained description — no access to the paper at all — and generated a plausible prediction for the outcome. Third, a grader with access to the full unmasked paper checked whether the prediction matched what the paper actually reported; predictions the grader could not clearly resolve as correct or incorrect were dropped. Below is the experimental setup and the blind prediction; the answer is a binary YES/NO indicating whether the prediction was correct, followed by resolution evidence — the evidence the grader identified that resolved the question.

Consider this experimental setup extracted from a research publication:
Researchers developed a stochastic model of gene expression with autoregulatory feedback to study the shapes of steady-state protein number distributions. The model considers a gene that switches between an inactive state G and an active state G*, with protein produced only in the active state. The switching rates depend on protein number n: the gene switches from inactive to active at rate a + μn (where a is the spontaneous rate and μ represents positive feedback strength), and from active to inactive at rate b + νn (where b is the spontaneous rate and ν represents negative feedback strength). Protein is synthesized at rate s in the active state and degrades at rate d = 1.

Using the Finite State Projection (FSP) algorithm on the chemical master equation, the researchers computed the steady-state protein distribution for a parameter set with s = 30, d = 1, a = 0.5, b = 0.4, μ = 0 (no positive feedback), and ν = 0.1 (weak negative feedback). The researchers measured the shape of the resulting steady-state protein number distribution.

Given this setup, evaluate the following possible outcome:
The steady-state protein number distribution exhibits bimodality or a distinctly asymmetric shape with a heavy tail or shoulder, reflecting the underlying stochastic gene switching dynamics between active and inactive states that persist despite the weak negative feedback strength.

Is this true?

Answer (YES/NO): NO